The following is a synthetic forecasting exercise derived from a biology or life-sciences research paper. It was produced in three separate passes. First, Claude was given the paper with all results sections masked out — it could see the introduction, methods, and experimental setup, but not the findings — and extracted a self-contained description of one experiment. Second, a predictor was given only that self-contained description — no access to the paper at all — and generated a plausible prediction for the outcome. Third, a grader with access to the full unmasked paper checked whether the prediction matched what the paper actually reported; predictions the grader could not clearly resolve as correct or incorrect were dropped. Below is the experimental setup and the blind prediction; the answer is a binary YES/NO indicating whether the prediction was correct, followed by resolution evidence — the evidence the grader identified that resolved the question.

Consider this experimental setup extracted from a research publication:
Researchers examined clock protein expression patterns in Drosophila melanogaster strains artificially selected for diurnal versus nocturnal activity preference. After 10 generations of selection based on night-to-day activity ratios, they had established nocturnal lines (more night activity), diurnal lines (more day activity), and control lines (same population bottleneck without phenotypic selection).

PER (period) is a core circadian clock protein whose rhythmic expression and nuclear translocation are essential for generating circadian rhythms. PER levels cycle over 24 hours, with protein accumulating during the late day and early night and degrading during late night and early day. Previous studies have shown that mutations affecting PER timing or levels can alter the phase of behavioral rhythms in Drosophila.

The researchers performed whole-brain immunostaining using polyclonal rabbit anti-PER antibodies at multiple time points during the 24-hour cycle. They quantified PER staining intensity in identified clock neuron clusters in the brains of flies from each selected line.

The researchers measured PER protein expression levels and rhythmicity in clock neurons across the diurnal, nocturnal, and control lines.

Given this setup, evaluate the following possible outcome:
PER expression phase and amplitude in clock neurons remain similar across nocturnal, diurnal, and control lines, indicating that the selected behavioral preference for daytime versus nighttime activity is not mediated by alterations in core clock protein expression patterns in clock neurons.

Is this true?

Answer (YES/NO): NO